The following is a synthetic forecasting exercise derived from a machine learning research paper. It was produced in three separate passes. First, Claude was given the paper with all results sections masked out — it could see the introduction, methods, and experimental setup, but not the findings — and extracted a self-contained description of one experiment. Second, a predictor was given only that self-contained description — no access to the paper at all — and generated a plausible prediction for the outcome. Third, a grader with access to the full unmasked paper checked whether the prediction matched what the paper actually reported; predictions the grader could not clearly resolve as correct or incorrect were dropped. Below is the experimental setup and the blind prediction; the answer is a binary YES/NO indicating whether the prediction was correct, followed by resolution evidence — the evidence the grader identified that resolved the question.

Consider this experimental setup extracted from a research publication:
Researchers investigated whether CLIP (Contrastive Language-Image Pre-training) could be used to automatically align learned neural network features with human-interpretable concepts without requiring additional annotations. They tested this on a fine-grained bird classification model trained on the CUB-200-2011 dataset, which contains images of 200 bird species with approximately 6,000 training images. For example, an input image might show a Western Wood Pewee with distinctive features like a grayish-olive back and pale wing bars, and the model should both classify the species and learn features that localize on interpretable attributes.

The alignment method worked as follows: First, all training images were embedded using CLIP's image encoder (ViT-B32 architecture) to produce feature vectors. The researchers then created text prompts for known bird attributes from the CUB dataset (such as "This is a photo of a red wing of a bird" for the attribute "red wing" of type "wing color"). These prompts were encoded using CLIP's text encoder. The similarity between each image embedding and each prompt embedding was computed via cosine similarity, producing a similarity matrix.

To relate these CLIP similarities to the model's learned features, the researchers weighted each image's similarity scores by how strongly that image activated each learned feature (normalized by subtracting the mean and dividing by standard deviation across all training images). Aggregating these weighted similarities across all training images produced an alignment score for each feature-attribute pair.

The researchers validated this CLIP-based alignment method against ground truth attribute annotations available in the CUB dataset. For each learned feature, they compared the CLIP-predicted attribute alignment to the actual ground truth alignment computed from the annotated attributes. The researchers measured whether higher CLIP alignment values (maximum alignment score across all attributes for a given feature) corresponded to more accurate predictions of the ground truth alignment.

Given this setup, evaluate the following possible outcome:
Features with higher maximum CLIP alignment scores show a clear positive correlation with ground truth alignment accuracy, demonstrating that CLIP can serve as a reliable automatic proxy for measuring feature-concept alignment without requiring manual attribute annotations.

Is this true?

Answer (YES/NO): YES